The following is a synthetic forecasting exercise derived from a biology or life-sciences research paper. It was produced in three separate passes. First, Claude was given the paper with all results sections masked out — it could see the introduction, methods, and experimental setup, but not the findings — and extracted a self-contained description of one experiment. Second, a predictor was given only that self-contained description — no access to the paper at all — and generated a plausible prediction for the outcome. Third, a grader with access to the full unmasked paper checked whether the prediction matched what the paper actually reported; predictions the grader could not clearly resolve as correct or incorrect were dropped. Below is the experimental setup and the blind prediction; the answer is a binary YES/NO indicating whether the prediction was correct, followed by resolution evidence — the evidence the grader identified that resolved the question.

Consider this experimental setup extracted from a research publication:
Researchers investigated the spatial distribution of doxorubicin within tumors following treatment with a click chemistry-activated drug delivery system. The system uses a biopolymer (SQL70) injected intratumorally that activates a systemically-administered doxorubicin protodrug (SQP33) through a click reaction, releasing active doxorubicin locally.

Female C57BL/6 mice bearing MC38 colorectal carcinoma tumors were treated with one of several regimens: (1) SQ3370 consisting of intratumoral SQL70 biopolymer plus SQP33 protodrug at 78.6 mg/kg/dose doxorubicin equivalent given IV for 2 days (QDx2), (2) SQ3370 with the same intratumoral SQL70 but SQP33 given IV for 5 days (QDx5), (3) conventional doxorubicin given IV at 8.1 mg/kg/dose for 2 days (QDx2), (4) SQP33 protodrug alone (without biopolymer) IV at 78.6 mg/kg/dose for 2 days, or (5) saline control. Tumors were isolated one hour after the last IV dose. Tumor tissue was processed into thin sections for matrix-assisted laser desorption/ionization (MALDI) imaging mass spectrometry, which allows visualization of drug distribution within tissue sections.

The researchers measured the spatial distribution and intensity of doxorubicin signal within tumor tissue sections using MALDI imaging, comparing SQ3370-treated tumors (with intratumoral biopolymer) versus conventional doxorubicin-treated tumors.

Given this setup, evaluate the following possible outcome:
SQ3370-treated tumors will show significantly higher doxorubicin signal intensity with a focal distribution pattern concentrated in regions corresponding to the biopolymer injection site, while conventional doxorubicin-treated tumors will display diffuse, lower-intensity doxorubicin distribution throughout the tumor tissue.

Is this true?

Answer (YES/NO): NO